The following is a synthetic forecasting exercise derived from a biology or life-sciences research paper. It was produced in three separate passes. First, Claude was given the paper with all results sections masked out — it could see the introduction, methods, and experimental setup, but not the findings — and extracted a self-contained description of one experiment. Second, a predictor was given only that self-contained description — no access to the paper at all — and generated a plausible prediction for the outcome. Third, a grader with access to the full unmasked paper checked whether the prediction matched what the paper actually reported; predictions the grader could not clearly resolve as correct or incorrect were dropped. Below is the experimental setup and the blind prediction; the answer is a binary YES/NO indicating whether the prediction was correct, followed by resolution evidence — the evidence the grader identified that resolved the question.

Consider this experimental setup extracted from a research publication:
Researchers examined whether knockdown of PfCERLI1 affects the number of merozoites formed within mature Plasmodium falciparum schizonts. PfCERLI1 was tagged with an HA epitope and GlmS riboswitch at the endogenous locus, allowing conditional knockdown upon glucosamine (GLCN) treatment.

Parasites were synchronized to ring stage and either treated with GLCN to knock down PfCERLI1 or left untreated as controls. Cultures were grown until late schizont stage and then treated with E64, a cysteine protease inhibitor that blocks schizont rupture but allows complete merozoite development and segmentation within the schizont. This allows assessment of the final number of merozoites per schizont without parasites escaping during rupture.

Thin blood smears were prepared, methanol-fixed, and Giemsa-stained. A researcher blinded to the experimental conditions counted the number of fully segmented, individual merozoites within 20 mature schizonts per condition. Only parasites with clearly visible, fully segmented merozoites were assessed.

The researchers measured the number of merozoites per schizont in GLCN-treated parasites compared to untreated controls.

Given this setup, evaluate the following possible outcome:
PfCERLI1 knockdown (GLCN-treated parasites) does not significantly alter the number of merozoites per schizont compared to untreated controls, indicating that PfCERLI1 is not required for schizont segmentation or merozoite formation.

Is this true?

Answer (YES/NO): YES